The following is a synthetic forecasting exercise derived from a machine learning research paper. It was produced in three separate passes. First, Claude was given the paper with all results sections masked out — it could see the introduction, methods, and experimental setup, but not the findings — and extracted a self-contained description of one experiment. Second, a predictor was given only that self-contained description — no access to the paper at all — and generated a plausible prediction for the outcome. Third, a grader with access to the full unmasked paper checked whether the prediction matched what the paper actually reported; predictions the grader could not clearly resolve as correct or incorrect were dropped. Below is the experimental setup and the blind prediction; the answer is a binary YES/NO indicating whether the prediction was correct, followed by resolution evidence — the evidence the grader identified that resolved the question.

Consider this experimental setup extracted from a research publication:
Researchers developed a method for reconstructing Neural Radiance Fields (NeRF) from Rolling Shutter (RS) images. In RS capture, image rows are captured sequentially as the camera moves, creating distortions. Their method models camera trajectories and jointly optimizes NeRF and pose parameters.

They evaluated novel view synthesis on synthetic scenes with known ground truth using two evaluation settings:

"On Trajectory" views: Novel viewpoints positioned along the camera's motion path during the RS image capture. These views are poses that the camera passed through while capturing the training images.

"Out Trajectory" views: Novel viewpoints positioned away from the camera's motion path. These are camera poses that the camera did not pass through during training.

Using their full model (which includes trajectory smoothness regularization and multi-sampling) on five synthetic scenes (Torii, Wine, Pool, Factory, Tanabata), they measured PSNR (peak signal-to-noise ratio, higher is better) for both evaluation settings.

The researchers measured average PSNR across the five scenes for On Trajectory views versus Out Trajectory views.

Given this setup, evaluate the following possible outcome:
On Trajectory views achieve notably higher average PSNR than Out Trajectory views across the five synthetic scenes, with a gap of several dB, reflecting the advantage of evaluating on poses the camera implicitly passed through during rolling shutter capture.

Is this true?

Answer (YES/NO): NO